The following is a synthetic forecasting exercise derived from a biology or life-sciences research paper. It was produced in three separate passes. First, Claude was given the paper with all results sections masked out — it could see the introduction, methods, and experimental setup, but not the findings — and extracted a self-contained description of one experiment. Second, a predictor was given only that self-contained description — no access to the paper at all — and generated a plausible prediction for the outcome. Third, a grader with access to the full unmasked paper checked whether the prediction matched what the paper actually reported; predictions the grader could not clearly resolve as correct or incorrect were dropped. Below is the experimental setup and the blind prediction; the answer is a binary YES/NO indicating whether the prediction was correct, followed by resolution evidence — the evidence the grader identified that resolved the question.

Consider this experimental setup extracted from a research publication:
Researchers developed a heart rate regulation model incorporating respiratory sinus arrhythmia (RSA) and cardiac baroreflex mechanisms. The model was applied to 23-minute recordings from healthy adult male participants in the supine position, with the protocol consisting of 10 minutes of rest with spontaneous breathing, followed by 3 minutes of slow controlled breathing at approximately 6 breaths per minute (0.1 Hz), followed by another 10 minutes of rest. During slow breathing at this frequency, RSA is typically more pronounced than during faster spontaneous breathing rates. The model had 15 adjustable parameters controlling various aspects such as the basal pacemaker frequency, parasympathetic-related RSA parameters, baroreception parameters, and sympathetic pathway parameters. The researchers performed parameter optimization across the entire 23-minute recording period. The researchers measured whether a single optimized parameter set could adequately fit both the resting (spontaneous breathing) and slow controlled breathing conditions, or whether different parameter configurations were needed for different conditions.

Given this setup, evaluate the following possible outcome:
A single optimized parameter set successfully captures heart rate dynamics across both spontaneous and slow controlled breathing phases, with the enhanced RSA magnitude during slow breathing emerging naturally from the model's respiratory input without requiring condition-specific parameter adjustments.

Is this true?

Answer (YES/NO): YES